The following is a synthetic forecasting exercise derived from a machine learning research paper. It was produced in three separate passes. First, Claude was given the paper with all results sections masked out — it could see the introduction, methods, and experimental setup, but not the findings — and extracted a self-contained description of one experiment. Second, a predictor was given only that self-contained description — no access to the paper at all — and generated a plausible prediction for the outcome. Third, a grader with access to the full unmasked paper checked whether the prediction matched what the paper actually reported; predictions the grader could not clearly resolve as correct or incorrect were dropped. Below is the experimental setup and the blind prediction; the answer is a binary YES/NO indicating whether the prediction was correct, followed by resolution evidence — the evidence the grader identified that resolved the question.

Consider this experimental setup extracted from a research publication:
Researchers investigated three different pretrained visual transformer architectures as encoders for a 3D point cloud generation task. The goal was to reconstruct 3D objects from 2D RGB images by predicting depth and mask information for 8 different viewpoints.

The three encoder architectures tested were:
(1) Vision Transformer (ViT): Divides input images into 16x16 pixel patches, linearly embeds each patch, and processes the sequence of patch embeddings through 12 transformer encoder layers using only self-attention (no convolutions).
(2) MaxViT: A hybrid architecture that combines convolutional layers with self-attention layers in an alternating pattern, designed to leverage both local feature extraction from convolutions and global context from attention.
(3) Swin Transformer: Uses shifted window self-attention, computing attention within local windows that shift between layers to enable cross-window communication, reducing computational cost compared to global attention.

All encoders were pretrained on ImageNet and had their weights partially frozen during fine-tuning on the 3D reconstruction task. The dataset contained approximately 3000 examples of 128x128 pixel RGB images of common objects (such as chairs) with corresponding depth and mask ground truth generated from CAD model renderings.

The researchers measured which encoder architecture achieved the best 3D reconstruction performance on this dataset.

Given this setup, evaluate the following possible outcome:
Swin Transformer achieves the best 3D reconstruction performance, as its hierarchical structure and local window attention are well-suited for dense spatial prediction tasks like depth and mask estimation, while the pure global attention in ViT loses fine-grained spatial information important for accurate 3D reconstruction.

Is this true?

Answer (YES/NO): NO